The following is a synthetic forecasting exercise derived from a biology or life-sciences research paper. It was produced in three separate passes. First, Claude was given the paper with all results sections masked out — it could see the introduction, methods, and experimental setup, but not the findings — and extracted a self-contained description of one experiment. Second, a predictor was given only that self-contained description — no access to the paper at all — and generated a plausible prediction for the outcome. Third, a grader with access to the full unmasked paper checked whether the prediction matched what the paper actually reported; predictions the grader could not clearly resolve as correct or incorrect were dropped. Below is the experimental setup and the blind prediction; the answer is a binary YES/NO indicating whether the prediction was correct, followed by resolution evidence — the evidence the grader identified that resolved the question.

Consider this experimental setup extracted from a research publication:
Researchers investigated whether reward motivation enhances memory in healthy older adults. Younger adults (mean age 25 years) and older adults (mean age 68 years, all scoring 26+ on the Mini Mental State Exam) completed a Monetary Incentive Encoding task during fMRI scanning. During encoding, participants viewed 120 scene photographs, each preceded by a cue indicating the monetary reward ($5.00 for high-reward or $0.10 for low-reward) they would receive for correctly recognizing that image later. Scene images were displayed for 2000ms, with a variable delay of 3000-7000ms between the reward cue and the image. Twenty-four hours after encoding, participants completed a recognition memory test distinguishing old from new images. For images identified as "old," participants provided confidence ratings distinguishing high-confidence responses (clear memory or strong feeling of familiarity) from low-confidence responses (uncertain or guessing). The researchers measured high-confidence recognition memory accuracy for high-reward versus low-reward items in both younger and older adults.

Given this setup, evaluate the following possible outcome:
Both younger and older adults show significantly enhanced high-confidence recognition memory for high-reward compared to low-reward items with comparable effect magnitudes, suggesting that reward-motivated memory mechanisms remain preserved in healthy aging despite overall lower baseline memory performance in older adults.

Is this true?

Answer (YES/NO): NO